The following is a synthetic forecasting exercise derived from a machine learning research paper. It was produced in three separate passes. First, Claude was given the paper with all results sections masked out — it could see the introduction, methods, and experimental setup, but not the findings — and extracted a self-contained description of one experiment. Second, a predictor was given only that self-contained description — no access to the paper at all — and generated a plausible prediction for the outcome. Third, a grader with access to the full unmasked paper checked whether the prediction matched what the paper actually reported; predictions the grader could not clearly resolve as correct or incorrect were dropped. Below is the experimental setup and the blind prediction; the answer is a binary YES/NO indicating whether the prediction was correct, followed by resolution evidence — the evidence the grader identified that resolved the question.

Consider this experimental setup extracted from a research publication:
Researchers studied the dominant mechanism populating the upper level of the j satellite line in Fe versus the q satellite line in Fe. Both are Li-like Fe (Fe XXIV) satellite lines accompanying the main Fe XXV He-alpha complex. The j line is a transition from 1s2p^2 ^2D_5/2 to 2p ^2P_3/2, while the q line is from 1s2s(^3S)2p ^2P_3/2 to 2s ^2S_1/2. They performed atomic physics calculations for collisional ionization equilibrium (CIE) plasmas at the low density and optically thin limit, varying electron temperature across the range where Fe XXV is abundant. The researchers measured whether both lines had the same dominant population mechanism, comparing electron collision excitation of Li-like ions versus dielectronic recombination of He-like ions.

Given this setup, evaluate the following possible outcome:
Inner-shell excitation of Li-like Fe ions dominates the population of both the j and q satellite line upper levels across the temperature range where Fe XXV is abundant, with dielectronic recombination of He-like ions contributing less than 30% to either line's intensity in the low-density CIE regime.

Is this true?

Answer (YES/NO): NO